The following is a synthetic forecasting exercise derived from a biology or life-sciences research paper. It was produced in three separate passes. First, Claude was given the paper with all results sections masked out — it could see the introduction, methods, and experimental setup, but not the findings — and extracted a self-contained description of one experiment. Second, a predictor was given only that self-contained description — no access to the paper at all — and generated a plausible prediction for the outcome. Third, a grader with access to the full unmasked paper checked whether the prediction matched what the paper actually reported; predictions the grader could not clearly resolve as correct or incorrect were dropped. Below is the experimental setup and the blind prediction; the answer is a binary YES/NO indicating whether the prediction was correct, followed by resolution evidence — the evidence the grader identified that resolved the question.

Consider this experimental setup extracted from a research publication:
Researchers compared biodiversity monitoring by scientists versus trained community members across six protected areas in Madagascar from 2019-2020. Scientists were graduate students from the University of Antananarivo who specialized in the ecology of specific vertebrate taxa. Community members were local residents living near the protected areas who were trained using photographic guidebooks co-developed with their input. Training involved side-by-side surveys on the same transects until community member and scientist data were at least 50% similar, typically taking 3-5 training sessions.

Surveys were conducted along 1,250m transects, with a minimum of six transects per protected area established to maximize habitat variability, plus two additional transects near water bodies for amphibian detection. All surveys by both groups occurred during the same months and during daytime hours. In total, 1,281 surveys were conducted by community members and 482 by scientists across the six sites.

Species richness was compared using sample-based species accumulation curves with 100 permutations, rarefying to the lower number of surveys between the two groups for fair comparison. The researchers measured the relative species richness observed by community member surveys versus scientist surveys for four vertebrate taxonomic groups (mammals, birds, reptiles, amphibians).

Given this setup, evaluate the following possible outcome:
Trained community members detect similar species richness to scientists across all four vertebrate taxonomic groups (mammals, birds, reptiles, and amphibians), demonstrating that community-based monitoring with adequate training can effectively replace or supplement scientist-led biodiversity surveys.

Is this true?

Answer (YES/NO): NO